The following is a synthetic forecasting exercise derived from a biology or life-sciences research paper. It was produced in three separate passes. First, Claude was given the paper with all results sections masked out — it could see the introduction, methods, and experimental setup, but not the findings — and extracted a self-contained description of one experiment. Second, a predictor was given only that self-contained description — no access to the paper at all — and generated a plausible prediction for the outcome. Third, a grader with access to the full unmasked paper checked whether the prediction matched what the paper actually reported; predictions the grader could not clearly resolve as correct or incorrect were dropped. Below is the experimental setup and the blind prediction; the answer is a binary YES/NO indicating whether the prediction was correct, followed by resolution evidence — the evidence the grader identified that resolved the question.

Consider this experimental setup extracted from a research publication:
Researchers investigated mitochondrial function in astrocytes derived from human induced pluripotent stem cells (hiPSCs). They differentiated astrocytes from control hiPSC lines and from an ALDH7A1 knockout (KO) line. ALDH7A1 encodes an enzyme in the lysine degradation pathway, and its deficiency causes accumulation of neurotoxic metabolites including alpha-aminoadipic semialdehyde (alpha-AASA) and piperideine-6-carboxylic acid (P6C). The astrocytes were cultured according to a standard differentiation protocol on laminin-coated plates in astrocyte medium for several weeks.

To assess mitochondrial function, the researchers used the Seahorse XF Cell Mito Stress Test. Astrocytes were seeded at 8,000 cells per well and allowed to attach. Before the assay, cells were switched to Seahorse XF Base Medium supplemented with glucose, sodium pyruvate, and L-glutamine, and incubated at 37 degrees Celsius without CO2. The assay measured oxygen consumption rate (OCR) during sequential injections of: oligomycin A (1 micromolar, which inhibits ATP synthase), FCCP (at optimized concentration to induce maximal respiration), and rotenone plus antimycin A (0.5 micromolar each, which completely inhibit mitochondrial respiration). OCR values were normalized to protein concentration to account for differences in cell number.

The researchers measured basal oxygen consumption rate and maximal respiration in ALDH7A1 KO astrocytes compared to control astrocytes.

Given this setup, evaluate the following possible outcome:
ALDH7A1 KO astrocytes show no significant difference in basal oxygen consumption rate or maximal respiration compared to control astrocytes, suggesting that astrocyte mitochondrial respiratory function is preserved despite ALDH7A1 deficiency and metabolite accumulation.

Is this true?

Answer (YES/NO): NO